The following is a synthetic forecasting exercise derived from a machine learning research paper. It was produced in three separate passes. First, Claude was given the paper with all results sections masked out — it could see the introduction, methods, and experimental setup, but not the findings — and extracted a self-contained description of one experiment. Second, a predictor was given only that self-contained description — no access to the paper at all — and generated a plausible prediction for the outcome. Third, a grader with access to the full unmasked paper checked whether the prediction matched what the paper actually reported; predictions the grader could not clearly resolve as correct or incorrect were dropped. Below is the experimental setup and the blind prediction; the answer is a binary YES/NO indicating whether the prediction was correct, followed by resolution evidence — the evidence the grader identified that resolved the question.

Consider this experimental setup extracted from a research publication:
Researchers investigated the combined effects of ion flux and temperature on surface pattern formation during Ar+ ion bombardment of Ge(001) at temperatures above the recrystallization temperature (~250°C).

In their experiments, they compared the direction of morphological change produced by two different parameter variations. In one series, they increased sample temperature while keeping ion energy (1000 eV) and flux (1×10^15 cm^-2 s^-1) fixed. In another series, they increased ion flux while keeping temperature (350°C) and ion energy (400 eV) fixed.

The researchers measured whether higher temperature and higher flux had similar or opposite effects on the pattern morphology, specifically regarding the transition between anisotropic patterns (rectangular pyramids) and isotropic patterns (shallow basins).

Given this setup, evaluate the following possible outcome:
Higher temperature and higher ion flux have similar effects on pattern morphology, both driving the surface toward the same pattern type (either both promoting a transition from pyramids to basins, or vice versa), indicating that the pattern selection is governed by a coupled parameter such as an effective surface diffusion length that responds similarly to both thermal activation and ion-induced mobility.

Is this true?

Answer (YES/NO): NO